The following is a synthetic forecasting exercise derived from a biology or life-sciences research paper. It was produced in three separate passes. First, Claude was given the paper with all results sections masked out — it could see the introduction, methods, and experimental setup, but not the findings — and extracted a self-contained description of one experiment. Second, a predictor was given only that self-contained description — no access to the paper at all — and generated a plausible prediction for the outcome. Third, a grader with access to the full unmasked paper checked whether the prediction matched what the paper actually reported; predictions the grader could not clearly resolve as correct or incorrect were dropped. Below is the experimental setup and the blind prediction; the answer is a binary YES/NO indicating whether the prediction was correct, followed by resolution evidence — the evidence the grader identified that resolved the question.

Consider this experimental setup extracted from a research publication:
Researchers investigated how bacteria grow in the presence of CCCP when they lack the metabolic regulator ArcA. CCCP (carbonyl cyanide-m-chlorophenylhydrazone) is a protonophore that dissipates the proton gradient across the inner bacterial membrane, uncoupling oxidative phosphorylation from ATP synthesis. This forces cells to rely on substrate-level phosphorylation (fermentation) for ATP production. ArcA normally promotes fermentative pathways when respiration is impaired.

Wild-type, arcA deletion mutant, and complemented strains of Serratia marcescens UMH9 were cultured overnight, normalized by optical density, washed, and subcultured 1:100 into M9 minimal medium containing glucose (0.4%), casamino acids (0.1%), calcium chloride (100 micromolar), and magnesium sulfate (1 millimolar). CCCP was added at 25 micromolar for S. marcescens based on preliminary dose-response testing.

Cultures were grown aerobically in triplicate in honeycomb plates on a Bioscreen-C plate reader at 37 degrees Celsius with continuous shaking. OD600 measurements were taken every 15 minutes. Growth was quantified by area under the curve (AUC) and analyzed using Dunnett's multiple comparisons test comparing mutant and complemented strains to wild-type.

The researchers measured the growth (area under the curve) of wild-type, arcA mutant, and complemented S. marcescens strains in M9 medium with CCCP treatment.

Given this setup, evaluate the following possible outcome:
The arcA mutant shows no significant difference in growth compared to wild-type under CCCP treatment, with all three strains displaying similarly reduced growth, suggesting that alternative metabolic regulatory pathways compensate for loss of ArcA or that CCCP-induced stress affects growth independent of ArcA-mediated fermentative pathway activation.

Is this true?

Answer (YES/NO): NO